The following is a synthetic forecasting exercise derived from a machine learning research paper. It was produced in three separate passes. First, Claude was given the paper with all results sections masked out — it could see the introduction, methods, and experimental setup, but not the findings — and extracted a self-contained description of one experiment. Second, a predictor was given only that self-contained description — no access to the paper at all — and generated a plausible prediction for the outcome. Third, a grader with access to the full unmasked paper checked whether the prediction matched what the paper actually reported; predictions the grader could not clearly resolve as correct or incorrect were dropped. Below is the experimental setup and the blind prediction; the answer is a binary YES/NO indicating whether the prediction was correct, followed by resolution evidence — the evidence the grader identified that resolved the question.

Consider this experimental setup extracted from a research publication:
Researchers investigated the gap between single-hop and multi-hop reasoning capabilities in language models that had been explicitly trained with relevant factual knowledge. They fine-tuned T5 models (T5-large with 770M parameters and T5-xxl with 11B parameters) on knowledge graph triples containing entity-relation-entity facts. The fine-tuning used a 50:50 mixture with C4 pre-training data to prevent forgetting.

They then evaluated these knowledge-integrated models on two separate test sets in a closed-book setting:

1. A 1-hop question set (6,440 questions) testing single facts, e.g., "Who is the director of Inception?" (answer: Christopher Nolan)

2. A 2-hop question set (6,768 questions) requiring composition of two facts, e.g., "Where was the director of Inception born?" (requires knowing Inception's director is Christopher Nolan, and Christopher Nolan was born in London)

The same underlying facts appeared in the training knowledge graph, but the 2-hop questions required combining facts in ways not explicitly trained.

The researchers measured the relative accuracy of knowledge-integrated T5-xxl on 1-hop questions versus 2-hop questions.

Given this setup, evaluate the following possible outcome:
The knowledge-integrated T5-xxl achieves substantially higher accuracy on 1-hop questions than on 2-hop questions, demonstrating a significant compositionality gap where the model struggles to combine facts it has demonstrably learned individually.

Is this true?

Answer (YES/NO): YES